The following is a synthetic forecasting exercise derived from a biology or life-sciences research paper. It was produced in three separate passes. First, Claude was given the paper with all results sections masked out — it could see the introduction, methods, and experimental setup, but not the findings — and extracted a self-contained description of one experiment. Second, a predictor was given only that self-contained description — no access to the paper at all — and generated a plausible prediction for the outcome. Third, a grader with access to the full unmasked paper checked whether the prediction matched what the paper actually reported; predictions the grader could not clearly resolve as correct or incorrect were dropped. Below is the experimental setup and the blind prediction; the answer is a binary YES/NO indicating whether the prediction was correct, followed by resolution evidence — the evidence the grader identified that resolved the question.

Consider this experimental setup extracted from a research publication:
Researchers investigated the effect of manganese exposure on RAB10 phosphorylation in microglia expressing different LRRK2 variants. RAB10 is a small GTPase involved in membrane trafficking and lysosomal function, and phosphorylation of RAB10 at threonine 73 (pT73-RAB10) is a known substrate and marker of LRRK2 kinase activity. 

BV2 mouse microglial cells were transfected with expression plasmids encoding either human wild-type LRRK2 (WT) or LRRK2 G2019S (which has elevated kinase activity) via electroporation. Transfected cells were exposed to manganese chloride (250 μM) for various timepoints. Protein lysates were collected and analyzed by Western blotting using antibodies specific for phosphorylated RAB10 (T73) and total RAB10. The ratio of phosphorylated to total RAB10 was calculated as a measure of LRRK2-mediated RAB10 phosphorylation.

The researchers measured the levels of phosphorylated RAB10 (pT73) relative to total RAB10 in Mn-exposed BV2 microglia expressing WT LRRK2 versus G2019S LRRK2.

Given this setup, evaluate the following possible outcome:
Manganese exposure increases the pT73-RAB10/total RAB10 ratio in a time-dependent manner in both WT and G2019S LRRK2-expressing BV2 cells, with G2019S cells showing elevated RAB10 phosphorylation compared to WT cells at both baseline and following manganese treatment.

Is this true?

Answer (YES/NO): NO